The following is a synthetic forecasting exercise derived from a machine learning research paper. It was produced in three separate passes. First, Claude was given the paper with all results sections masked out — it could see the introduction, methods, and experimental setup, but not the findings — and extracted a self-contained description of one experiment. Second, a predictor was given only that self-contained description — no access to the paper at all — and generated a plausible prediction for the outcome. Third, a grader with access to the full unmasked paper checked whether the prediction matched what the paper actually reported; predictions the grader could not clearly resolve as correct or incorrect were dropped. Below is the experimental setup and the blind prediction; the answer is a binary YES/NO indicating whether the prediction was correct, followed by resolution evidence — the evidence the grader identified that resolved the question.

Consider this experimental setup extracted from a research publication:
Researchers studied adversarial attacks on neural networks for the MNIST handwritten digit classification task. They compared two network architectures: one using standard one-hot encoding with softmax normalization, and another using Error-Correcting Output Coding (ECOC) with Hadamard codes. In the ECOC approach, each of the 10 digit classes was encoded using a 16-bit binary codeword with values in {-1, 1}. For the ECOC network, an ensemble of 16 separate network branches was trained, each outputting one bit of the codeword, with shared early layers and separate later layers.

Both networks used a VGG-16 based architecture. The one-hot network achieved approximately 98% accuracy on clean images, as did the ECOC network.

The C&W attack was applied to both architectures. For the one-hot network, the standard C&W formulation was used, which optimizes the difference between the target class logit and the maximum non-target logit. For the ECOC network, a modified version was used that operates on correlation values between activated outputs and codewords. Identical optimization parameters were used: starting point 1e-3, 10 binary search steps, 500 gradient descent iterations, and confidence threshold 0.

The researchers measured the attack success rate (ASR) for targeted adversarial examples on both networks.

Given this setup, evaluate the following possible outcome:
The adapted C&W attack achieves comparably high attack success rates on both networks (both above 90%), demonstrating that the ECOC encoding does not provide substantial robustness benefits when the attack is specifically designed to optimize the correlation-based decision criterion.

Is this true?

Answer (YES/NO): NO